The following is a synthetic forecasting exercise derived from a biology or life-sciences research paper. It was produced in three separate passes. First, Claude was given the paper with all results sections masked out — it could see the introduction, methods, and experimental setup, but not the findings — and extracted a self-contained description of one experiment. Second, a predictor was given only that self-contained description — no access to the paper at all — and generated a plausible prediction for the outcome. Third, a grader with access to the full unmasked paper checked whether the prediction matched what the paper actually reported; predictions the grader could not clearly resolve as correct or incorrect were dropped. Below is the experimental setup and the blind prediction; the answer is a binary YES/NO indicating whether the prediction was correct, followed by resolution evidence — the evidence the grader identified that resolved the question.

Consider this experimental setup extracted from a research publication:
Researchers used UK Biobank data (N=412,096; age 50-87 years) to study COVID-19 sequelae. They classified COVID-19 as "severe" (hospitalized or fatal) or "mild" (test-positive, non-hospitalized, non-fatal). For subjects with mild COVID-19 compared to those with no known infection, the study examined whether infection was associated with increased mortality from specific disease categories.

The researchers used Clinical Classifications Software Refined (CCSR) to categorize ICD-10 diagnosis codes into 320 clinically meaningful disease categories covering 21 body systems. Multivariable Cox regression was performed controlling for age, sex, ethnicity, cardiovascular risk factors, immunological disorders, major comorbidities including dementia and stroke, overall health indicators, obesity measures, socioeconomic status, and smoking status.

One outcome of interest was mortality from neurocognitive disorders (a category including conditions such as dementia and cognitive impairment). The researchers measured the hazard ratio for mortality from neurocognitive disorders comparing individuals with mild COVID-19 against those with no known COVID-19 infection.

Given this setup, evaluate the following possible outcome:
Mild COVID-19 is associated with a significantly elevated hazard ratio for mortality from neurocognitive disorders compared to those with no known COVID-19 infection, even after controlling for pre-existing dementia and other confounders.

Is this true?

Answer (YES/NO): YES